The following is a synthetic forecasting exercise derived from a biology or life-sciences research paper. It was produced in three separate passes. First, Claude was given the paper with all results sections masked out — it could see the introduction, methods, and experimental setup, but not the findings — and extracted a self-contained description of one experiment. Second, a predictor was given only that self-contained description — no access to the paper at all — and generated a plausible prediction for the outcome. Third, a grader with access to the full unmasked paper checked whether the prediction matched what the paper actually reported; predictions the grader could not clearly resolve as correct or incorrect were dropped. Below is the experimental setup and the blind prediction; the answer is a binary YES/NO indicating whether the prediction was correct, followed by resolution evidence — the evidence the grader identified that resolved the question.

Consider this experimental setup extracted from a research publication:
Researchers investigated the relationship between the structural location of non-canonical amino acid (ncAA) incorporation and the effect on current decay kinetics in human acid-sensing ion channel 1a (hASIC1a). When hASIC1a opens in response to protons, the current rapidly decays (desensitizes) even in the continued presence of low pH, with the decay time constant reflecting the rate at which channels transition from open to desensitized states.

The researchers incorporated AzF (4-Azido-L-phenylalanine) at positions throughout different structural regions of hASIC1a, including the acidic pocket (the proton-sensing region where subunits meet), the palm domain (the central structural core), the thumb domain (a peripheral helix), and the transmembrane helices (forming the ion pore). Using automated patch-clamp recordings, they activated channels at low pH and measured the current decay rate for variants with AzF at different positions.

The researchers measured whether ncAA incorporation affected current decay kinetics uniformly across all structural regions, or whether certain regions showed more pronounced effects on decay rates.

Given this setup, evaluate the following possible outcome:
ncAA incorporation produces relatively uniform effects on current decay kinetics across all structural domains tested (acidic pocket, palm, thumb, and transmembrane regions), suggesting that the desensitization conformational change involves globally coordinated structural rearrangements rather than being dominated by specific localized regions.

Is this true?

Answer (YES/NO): NO